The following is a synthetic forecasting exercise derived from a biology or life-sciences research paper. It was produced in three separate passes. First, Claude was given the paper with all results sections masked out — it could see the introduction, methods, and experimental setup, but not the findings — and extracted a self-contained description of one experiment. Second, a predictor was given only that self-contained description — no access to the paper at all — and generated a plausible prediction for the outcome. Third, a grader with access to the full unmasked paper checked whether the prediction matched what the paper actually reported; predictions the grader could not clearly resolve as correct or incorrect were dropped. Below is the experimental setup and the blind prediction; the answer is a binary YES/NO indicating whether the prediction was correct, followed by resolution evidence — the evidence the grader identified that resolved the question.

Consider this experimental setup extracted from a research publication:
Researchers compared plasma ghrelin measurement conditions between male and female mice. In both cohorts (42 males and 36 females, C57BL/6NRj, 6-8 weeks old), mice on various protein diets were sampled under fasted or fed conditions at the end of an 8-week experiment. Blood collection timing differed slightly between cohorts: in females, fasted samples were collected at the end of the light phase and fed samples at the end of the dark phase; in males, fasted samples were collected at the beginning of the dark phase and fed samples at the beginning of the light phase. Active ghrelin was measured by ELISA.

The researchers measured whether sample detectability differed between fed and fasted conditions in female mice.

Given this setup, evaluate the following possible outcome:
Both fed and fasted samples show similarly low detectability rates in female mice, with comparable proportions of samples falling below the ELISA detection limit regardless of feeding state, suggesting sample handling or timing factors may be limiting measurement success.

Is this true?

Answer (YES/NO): NO